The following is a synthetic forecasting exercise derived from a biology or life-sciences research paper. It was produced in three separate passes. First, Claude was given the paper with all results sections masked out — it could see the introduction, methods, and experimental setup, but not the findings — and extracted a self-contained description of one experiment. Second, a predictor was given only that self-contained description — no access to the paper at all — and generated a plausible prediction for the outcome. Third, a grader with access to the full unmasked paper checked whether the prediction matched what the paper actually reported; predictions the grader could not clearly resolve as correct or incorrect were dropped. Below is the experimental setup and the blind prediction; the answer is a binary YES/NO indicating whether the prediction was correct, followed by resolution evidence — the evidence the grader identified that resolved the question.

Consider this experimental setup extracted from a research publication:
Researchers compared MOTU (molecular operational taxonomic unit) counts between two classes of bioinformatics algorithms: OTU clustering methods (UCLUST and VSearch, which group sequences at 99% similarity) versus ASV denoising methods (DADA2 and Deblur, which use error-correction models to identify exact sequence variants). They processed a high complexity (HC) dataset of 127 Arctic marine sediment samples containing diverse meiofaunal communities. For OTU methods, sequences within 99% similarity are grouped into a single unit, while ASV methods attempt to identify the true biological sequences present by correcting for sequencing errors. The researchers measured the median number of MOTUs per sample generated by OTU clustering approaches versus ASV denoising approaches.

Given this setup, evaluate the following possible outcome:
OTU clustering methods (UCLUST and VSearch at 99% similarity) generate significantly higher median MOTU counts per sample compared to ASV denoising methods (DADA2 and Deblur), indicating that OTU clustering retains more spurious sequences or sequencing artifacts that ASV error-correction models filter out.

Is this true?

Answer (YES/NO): YES